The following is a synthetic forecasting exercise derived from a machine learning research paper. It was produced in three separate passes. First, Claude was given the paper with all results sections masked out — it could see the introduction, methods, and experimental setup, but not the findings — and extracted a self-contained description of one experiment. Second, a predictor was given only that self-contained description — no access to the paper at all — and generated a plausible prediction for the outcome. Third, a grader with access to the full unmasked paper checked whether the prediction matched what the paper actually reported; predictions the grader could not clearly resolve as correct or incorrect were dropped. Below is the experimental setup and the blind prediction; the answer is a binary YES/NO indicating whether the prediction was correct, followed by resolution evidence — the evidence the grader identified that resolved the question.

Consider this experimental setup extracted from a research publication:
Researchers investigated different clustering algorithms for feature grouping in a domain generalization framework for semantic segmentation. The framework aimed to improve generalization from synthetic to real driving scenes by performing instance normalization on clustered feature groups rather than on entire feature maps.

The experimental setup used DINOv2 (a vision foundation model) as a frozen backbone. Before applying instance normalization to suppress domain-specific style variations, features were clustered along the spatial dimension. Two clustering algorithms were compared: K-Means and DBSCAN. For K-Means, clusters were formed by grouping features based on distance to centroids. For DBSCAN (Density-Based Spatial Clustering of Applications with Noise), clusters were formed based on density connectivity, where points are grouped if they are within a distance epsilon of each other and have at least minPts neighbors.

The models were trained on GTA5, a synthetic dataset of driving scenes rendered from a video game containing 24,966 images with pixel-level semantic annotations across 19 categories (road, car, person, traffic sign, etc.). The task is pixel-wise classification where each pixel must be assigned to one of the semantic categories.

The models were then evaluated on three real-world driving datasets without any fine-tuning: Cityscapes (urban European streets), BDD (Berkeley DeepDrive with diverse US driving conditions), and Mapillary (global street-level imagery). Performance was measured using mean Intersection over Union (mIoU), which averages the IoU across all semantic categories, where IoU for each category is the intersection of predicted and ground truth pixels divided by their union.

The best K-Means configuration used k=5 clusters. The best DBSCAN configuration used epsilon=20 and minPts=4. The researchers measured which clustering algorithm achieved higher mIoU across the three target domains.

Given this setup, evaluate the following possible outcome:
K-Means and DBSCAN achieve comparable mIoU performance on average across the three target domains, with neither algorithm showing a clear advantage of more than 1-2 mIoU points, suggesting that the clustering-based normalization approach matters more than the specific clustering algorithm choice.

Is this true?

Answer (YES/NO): NO